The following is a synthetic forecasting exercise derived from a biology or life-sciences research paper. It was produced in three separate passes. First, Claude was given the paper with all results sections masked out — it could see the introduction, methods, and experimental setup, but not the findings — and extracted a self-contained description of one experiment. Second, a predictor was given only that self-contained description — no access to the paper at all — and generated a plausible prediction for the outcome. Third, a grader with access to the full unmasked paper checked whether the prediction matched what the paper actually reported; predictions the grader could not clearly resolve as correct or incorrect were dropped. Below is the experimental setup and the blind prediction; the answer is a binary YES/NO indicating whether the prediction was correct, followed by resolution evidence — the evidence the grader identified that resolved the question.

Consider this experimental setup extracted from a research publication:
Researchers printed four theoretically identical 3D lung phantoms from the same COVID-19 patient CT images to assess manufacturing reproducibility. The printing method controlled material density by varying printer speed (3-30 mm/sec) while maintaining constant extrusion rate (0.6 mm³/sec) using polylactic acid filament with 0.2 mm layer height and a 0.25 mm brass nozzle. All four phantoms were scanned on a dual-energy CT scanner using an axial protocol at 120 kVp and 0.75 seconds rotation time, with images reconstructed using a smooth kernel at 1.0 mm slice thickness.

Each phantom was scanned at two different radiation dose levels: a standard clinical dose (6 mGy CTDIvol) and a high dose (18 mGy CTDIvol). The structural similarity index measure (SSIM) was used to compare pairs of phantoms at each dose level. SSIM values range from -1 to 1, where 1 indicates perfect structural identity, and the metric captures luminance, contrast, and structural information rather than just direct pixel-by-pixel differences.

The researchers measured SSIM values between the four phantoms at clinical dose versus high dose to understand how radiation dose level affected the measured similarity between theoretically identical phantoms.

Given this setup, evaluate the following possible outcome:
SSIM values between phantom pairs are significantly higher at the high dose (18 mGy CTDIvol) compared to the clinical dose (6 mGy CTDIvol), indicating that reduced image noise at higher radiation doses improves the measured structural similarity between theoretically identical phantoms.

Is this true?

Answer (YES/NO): YES